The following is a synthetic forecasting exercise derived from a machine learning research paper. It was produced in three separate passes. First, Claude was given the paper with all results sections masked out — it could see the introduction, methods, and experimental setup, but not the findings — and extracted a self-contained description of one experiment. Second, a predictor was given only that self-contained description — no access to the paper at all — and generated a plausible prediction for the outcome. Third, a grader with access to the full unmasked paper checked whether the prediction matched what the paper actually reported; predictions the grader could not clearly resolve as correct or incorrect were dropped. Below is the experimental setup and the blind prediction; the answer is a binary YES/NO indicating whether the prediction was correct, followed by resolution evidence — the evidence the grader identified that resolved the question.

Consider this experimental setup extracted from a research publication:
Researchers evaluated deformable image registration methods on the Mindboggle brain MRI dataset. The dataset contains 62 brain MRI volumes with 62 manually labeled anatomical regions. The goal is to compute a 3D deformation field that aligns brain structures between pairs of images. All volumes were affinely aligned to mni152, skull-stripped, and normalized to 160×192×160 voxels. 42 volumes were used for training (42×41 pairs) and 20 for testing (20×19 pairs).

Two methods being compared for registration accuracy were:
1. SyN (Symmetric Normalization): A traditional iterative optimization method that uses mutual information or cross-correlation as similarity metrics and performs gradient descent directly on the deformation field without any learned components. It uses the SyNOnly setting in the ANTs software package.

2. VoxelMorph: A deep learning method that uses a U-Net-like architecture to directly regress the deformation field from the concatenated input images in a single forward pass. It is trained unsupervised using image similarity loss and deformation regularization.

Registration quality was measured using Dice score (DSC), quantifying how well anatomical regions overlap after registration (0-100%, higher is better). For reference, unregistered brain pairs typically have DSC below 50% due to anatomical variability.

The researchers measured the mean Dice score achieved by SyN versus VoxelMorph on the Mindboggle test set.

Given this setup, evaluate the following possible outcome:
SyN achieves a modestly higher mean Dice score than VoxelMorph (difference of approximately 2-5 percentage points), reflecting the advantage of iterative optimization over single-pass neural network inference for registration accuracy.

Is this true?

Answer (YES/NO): NO